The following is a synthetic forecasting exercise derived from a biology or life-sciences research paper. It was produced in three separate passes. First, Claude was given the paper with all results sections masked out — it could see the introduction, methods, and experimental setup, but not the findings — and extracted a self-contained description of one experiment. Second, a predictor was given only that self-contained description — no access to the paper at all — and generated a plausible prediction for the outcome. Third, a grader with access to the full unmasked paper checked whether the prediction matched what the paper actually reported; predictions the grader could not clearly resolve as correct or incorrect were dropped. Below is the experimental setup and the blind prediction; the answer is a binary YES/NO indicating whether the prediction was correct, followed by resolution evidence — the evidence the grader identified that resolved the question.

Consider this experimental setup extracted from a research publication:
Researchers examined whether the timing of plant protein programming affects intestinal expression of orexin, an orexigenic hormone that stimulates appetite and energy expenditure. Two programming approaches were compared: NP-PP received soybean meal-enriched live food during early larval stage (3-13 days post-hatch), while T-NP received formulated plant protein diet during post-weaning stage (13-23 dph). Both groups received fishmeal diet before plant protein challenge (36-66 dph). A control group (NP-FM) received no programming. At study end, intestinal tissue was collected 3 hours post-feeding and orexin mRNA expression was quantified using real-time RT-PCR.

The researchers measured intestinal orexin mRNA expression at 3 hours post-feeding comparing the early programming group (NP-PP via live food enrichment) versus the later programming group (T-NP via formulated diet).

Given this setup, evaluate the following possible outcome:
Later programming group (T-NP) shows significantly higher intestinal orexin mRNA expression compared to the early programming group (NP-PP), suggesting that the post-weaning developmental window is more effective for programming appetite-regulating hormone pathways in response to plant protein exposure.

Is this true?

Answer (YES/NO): NO